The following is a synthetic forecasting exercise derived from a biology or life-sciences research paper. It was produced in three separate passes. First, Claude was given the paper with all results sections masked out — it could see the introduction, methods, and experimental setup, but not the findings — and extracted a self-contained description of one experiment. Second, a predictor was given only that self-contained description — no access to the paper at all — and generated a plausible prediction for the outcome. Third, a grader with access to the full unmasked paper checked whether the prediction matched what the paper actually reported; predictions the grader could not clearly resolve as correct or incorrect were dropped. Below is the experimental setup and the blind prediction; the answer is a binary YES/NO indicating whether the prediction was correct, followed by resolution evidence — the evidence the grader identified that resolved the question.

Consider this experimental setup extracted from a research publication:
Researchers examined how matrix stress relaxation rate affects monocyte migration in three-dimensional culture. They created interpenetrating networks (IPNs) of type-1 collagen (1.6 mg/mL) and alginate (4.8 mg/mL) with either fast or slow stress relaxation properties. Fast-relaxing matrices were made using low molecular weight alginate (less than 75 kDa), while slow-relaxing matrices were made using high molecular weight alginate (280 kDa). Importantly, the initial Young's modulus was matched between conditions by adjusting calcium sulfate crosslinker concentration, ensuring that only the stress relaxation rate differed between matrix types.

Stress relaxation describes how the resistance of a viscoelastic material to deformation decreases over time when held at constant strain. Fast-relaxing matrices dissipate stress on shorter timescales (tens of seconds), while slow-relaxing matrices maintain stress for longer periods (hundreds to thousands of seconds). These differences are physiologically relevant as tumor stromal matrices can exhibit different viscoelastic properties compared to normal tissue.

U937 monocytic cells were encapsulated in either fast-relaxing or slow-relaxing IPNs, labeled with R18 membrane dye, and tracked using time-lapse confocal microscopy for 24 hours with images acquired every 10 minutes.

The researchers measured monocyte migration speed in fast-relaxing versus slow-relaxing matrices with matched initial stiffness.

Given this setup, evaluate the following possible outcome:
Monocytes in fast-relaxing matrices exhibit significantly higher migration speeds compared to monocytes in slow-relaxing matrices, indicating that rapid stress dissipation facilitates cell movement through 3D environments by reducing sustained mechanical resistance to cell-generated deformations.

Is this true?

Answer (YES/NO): YES